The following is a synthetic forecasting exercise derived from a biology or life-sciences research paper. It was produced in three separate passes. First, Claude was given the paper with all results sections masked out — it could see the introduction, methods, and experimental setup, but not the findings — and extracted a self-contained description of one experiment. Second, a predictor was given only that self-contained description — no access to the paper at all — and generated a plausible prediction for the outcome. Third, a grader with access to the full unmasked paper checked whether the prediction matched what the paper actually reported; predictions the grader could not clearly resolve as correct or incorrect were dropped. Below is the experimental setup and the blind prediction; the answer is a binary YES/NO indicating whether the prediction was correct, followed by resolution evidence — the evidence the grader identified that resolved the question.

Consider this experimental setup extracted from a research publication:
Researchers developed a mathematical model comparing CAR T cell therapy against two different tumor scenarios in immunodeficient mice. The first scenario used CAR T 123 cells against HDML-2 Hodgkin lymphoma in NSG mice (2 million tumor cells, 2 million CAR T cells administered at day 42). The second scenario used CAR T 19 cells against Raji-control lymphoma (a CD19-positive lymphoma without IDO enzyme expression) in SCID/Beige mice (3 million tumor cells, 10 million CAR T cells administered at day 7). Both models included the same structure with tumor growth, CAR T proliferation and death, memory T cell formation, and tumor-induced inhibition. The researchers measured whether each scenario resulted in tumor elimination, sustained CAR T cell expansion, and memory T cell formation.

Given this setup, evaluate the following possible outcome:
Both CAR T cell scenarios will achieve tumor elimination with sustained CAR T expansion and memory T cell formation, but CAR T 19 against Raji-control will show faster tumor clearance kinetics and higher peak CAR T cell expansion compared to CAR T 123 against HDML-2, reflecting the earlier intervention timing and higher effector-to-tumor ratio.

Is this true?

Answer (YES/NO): NO